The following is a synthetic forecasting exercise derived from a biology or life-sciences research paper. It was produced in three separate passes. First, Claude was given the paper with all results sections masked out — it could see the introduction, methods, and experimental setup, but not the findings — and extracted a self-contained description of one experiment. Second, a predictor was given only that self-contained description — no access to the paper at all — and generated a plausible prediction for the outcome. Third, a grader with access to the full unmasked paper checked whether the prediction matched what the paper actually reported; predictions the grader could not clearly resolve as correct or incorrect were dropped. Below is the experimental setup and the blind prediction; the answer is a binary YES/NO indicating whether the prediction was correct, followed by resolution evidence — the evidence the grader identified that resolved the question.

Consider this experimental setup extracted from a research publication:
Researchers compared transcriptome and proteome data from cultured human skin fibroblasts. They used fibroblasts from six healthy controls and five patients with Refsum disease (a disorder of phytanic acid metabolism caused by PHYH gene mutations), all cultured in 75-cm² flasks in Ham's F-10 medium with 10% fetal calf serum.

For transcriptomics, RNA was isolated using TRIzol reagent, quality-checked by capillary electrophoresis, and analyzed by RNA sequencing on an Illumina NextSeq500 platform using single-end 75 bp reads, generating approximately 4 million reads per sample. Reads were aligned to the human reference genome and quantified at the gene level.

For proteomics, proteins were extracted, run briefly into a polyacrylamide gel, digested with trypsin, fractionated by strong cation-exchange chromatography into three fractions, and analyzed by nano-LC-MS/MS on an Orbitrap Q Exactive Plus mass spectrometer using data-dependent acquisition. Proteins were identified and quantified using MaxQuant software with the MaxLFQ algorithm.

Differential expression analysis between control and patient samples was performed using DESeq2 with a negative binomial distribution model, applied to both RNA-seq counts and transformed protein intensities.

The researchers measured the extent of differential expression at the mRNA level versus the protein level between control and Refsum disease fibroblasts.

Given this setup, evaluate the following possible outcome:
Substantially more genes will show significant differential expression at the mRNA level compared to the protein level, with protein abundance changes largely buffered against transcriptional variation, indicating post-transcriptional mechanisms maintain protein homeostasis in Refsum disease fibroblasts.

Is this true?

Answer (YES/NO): NO